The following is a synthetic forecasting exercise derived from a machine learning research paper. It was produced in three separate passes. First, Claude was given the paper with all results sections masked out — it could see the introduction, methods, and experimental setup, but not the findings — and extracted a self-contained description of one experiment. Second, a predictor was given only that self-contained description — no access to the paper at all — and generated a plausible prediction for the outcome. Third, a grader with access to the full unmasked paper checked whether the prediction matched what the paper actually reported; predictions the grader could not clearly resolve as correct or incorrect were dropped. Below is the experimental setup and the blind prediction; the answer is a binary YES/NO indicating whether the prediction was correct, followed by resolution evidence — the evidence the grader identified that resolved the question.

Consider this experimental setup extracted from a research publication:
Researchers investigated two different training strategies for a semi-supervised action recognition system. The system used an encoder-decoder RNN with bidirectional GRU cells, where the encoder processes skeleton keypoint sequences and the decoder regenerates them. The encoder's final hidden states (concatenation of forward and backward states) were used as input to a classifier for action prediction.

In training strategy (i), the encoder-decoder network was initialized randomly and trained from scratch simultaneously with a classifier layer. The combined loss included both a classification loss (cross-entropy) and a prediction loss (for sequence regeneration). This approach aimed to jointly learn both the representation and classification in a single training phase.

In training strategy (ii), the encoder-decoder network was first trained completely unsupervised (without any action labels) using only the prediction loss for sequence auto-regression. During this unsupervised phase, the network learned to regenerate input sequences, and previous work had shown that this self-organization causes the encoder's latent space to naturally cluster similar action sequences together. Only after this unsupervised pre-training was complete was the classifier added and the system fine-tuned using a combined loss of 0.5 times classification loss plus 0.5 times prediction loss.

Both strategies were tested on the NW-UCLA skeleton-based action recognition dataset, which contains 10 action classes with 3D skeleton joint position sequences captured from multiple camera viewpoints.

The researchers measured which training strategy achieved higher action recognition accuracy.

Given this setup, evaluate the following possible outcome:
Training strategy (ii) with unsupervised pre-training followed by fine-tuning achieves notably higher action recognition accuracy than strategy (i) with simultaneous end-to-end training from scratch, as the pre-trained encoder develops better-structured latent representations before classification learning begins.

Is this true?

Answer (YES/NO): YES